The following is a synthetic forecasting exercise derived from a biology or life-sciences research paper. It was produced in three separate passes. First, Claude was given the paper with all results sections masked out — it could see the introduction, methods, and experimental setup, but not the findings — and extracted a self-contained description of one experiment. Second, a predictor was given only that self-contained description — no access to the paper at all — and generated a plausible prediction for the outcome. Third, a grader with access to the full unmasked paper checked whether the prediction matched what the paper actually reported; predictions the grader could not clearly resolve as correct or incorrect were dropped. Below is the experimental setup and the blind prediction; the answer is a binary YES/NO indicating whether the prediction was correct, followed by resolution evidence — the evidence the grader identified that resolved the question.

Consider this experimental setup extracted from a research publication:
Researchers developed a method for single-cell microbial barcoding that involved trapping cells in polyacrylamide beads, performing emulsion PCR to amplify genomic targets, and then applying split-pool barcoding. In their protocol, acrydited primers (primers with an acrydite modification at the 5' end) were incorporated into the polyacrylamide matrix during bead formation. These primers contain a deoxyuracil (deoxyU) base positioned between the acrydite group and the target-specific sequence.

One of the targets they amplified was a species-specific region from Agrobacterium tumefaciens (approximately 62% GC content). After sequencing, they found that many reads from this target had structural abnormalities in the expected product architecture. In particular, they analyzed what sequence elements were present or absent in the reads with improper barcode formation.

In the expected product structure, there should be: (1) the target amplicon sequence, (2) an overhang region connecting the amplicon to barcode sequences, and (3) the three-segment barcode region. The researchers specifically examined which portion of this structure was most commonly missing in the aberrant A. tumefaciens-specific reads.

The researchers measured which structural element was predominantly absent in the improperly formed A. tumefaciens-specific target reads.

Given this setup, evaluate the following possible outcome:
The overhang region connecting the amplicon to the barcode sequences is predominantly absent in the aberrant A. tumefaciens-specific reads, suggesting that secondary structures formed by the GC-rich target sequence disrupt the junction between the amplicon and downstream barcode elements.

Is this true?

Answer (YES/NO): YES